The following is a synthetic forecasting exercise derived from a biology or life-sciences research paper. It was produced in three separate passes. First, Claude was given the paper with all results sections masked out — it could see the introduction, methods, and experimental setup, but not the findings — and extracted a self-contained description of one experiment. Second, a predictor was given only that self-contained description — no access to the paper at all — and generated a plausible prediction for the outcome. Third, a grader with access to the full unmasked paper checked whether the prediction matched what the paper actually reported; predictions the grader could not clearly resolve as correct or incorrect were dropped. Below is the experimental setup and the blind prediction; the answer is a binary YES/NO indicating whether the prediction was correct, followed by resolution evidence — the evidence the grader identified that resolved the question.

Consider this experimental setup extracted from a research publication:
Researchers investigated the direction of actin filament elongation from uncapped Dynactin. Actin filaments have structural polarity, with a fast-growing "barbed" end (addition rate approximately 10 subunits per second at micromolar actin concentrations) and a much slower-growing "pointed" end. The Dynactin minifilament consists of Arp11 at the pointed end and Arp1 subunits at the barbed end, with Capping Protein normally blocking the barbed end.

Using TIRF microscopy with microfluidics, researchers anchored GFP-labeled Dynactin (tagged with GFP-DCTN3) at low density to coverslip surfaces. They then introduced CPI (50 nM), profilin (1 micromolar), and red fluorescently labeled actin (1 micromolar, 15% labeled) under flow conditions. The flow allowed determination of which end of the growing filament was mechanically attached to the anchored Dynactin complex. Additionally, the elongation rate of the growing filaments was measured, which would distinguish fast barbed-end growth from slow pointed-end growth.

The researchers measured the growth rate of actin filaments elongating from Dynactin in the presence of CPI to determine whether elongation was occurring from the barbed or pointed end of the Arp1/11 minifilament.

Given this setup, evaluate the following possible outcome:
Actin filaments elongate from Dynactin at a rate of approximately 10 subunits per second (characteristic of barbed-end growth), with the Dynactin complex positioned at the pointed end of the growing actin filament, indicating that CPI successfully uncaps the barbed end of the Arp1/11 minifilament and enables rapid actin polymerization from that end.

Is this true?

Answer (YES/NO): YES